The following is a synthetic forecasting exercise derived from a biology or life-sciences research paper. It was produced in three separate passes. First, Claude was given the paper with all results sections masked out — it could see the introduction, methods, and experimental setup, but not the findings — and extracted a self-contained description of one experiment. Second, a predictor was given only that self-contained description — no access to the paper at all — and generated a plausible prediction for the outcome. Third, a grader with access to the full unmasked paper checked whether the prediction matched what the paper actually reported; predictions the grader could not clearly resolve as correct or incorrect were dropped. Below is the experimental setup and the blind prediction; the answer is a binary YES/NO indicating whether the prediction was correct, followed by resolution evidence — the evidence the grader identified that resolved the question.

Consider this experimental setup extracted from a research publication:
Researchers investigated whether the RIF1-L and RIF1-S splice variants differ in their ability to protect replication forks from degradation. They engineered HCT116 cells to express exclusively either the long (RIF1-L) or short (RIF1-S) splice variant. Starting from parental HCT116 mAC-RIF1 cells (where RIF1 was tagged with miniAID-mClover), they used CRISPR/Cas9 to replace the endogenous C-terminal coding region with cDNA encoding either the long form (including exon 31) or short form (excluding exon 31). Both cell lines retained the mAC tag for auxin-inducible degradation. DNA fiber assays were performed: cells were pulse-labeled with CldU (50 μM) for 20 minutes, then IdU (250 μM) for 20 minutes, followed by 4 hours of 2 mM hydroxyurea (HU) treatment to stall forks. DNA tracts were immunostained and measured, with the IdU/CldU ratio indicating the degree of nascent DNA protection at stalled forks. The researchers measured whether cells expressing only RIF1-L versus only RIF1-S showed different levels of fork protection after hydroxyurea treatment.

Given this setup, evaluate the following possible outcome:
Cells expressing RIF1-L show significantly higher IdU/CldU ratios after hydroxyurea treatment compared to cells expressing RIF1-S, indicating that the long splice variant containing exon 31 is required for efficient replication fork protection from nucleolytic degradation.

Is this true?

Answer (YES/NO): NO